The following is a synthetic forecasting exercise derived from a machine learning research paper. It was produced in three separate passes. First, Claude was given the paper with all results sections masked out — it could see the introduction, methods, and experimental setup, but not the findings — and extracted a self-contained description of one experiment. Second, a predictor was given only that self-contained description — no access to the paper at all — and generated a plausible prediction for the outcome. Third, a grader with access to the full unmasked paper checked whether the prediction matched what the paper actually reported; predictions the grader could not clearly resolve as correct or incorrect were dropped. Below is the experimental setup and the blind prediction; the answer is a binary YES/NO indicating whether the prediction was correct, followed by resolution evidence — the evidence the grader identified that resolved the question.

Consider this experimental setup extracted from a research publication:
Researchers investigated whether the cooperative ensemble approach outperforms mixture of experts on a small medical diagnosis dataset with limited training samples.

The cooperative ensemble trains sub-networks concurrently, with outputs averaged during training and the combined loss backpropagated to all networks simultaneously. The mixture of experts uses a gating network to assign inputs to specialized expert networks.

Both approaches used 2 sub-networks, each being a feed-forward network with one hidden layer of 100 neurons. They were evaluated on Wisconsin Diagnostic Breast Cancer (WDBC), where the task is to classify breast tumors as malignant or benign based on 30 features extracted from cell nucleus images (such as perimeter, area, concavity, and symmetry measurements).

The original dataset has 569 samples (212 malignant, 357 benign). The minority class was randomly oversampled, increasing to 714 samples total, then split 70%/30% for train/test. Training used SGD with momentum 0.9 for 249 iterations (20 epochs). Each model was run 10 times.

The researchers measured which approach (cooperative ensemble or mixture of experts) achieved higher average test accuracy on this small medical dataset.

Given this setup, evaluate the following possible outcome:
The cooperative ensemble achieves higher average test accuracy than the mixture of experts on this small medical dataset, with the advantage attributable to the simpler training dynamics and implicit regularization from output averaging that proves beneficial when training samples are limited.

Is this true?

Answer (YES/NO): YES